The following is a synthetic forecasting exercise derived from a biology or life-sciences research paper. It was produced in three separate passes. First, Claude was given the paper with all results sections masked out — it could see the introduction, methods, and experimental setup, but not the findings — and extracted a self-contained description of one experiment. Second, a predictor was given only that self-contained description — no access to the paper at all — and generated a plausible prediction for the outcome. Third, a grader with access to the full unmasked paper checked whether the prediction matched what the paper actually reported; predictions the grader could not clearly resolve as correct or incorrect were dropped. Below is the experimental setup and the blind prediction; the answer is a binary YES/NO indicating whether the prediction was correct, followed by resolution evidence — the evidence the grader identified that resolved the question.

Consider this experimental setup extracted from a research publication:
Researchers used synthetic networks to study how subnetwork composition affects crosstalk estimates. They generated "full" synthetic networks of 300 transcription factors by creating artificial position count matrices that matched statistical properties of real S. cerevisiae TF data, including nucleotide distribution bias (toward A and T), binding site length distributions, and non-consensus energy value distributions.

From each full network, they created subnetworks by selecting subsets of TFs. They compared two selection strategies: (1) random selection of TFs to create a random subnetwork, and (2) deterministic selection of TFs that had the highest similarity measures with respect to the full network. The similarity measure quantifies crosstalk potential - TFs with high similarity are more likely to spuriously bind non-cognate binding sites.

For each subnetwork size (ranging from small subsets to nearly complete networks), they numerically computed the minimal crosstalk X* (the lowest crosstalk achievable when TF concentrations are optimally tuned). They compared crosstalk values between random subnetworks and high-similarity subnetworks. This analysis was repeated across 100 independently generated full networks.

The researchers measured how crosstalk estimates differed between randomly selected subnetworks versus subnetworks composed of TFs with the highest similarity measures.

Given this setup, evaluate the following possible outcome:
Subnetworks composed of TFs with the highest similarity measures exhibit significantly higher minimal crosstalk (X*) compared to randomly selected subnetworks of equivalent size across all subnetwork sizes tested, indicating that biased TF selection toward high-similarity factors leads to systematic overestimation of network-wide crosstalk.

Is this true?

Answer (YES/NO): NO